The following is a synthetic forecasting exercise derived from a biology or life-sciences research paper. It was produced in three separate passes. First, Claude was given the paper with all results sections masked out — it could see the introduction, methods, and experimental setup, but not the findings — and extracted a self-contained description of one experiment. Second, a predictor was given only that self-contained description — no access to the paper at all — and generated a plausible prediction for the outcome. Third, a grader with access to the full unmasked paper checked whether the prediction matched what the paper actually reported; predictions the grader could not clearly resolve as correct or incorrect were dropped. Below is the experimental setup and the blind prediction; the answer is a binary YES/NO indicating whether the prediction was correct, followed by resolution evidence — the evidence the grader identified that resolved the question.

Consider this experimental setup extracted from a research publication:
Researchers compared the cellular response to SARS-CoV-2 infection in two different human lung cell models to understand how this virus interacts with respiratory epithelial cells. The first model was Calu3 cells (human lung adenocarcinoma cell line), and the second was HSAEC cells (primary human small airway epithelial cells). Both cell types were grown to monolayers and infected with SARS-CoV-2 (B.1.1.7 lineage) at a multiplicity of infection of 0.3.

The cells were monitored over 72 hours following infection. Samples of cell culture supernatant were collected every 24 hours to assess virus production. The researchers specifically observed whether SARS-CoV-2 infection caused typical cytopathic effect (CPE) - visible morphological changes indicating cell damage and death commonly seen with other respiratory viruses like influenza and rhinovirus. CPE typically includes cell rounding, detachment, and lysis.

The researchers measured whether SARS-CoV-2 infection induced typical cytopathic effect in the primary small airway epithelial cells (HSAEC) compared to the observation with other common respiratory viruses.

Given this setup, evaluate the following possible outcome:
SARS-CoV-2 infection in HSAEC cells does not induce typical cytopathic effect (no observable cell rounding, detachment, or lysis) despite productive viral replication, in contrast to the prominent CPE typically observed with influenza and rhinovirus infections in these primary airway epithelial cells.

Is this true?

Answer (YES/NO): YES